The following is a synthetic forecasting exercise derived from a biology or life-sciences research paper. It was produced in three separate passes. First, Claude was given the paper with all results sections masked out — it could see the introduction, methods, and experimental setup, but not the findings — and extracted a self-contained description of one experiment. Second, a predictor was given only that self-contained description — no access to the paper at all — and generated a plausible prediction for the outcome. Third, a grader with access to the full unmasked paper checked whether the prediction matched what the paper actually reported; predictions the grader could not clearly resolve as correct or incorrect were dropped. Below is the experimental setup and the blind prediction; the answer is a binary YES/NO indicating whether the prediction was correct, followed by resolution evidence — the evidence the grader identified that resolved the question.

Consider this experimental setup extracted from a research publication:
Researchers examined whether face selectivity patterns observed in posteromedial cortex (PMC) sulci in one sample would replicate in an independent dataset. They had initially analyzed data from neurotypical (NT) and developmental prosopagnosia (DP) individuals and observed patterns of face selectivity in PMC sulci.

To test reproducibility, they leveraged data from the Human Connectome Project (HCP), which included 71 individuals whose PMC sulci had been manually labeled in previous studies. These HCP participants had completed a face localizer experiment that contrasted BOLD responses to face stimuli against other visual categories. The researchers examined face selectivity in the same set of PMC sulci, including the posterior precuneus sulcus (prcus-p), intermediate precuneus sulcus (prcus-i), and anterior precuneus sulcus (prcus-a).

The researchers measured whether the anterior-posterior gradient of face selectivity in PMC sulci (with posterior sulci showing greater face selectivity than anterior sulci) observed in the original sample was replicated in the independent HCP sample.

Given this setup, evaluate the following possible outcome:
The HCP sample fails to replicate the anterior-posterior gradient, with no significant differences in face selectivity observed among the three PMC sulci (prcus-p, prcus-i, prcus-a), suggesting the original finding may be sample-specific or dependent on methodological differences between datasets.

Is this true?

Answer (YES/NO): NO